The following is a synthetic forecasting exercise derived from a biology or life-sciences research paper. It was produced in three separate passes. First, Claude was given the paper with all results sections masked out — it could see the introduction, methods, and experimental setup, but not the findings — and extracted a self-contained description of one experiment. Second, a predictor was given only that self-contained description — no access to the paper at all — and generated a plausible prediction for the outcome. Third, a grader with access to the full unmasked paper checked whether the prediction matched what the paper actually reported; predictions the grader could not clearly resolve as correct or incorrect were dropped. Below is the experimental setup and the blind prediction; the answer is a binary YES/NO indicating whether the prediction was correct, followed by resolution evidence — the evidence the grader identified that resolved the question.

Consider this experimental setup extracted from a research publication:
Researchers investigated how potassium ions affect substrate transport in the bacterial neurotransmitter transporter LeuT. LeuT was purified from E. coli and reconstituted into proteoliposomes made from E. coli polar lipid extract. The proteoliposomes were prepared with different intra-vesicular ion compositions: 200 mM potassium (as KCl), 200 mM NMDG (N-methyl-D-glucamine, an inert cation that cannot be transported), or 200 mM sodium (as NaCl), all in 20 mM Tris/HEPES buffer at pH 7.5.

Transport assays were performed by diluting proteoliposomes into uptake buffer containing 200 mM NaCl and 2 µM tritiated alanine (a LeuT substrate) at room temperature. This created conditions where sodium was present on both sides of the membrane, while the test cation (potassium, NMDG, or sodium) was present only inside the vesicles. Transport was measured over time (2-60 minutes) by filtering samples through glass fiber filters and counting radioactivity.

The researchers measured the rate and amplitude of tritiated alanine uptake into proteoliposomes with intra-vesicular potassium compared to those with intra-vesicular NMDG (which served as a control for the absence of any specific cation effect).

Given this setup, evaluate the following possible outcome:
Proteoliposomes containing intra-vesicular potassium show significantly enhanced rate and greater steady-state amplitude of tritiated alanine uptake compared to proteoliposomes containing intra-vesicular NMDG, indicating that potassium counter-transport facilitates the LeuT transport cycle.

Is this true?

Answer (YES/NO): NO